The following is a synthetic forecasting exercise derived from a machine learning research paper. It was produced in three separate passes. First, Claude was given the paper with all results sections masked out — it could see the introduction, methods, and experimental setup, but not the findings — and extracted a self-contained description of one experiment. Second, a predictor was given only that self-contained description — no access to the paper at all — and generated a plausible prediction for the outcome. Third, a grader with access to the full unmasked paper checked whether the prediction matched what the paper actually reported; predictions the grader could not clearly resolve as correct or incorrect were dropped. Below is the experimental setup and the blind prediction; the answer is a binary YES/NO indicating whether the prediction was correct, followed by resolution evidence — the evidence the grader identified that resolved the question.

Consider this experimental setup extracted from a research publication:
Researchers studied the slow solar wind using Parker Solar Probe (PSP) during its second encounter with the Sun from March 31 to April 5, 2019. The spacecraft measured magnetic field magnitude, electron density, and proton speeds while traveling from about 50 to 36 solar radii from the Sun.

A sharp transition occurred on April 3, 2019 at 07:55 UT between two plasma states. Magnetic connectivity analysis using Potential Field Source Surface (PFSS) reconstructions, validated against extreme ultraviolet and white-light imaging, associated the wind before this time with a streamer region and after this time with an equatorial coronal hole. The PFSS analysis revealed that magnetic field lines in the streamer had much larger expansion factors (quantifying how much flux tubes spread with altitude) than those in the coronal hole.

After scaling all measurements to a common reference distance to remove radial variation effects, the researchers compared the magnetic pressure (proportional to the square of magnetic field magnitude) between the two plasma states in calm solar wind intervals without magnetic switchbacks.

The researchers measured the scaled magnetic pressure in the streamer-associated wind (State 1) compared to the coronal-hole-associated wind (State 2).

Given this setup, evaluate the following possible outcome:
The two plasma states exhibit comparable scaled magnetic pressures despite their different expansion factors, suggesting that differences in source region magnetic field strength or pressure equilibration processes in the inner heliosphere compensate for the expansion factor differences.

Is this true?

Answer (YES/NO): NO